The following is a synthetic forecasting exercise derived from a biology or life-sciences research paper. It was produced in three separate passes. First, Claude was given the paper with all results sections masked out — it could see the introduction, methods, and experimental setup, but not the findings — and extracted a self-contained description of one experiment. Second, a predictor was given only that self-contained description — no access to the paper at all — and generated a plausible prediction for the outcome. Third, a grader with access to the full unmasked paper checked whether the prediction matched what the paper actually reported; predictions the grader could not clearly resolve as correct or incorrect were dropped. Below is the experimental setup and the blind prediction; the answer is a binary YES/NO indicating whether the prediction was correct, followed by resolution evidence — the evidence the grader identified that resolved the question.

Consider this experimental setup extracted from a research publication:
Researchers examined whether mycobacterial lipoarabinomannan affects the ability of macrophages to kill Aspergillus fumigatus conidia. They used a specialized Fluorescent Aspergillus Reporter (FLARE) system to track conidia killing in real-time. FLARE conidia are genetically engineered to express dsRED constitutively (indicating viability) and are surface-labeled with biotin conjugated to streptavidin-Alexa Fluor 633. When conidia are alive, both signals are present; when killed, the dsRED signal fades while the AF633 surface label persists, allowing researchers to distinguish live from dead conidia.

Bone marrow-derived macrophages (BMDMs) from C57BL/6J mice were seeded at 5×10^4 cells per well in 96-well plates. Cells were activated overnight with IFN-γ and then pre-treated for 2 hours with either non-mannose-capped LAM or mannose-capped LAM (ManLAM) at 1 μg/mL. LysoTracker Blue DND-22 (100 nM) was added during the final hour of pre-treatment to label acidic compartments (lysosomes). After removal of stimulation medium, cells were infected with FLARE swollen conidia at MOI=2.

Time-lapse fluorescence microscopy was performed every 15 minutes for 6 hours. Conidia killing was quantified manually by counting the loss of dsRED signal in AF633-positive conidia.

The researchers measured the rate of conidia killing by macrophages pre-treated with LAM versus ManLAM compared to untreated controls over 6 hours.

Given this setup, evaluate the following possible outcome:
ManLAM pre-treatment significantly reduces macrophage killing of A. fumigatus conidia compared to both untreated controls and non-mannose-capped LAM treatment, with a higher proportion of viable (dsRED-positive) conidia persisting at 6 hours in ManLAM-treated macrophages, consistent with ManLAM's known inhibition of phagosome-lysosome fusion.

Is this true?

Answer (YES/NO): NO